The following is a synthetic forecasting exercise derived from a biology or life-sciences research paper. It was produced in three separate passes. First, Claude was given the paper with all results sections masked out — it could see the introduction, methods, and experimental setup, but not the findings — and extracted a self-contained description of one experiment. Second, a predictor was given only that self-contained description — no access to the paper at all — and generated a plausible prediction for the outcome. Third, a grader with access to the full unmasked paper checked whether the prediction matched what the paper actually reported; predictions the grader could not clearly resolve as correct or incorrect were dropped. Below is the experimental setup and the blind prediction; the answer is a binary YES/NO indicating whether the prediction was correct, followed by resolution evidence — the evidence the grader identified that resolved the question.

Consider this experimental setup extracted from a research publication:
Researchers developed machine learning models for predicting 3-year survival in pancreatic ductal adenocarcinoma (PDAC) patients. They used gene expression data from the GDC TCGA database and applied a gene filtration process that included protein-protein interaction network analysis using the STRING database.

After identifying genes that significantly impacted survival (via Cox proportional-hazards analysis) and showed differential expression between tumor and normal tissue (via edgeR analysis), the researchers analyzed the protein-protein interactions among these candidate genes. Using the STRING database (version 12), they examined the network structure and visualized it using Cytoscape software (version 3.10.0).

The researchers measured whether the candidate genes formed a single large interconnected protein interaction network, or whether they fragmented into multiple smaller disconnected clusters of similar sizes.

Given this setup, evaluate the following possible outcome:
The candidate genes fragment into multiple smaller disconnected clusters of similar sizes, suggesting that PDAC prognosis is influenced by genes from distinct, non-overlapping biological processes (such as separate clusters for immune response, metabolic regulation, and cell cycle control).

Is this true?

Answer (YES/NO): NO